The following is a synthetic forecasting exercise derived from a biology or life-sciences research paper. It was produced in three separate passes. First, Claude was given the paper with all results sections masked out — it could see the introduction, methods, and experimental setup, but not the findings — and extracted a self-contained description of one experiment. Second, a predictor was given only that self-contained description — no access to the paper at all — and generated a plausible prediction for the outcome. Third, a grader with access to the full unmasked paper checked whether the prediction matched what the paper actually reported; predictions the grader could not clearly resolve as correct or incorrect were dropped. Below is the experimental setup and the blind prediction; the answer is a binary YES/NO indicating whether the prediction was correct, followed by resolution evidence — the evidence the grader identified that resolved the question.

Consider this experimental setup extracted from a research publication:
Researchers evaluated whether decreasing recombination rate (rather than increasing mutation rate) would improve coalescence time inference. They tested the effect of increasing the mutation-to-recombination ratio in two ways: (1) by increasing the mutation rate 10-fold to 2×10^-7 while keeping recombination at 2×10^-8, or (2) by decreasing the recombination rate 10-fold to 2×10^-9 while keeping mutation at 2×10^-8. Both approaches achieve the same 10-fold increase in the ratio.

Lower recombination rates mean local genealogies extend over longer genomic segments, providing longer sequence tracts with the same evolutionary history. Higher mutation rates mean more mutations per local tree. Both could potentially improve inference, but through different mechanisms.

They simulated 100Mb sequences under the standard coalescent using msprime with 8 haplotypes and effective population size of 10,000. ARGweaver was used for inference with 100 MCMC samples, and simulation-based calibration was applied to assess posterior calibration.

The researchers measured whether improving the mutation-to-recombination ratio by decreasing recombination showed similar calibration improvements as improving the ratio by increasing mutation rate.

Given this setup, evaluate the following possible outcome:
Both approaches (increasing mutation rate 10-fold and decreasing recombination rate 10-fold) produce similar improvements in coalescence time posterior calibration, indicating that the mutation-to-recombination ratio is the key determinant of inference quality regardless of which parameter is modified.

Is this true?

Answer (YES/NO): NO